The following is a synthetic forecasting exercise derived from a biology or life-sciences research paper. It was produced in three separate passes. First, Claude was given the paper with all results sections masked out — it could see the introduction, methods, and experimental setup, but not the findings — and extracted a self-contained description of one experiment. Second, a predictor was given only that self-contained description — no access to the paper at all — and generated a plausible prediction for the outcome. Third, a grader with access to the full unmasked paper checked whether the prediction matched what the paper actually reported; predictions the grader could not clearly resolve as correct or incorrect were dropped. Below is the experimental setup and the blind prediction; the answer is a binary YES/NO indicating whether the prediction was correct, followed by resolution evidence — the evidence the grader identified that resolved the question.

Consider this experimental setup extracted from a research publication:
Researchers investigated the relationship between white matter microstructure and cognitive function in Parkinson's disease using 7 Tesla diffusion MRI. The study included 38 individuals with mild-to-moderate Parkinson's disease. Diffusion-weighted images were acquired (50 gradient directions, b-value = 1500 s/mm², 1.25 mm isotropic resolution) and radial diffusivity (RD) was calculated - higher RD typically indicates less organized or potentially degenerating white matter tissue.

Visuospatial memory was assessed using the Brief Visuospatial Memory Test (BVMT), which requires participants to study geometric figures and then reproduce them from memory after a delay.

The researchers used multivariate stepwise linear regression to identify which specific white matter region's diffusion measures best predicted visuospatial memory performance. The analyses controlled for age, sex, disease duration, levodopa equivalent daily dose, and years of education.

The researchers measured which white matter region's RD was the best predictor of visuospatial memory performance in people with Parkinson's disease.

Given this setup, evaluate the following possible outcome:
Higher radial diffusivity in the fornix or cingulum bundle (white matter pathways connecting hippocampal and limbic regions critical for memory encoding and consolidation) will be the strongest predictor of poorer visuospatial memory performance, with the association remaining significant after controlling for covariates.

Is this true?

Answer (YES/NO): NO